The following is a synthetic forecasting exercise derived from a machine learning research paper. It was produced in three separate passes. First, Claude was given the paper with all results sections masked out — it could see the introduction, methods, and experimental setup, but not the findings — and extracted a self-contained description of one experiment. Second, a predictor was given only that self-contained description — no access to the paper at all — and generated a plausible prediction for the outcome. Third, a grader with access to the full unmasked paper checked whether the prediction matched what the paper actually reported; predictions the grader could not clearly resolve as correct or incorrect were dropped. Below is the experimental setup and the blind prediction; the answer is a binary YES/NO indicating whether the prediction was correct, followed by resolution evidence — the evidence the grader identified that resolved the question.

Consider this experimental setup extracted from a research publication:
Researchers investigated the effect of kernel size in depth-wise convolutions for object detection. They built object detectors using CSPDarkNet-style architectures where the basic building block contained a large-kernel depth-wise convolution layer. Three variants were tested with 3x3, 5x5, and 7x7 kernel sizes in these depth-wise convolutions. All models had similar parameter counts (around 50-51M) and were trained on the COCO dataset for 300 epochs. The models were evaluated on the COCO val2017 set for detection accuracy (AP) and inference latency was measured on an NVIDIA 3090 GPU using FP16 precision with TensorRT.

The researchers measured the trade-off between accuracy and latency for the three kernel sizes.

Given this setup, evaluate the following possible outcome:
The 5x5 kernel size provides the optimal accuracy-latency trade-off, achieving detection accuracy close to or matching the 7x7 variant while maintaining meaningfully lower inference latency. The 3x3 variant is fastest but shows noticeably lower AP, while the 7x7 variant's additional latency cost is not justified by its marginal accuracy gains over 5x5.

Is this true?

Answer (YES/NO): YES